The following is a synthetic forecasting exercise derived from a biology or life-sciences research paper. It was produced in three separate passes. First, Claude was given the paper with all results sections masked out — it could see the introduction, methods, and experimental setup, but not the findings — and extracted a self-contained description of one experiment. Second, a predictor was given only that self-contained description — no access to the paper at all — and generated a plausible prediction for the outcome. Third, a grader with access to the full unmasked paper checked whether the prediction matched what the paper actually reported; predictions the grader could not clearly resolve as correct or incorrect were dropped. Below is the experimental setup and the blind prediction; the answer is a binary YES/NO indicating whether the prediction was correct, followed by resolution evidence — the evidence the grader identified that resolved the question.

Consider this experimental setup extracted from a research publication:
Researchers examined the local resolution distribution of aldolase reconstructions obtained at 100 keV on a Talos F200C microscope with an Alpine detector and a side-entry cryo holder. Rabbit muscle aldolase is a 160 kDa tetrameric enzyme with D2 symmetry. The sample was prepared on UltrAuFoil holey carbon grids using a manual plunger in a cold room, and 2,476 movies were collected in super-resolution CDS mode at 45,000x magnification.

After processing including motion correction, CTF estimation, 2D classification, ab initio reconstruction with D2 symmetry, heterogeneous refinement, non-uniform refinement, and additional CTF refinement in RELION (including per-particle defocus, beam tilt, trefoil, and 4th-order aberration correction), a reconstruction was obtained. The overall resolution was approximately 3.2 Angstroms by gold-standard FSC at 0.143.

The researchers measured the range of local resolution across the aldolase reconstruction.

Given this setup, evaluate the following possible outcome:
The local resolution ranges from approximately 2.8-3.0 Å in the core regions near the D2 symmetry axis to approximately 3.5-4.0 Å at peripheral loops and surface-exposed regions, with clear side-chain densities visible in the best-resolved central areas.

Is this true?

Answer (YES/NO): NO